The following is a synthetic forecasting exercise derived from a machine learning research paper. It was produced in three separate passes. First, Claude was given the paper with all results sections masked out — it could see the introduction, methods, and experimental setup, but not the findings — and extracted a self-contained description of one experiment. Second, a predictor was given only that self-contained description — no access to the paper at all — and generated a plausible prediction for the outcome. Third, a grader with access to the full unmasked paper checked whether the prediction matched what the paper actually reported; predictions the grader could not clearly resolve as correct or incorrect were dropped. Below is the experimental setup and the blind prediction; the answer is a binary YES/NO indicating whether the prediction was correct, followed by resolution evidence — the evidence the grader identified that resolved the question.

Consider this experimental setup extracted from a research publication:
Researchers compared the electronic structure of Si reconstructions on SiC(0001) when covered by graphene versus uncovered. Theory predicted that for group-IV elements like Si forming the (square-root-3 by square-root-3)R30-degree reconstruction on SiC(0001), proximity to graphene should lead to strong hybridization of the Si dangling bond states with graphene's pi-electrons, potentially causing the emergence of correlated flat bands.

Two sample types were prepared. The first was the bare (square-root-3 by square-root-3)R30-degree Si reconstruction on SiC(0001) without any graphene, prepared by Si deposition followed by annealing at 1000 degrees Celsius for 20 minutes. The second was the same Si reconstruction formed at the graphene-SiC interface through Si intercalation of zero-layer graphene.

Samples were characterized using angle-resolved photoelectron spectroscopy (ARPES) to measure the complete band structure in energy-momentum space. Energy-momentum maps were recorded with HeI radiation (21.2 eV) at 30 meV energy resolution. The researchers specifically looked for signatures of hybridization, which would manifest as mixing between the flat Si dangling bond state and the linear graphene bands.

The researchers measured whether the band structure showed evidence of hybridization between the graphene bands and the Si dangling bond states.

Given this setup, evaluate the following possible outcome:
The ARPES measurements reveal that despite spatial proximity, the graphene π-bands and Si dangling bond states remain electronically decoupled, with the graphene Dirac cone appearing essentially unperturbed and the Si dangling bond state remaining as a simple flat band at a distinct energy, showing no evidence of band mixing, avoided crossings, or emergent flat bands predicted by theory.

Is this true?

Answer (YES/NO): YES